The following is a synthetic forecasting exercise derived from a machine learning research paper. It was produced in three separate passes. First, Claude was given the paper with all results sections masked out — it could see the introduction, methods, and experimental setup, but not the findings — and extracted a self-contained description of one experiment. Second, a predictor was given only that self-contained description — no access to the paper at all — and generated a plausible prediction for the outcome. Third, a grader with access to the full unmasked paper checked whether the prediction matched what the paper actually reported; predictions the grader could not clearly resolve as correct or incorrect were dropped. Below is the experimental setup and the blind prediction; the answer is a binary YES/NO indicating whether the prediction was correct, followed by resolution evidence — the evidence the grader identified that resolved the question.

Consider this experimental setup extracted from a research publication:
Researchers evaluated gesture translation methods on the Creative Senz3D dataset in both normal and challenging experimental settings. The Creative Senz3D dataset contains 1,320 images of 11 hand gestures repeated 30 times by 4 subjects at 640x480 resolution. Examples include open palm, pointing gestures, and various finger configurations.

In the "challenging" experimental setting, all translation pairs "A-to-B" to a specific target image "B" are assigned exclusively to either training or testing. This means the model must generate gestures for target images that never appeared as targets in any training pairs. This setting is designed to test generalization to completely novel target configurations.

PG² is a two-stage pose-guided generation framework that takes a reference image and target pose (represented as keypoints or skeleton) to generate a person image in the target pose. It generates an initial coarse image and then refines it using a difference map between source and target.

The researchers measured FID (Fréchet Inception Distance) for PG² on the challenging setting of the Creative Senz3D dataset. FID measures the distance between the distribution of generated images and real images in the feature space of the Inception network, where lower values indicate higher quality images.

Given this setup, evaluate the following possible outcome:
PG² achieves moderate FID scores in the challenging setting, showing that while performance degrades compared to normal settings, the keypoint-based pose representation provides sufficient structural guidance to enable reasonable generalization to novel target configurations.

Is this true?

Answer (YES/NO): NO